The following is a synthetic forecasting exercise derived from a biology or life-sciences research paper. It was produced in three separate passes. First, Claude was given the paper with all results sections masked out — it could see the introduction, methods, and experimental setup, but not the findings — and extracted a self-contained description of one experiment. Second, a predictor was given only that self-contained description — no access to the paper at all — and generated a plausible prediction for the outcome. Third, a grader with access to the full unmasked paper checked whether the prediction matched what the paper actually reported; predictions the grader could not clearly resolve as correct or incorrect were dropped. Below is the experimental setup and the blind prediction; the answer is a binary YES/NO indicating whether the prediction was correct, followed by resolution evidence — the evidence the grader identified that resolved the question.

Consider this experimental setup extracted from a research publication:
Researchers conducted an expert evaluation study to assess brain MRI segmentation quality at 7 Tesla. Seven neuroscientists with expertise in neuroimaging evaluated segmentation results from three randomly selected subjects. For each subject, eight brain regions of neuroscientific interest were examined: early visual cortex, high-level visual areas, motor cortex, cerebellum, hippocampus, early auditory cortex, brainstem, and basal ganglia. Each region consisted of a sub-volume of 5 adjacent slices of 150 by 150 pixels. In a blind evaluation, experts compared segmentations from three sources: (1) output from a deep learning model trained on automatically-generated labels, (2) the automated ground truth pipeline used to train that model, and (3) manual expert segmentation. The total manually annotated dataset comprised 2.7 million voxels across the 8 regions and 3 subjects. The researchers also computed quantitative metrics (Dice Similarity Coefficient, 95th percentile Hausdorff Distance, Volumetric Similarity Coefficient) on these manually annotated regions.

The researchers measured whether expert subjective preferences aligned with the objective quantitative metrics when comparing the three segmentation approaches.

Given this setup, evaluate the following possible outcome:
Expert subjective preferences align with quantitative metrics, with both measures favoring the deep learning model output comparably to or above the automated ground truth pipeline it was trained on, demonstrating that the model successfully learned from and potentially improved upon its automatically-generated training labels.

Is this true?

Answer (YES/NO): YES